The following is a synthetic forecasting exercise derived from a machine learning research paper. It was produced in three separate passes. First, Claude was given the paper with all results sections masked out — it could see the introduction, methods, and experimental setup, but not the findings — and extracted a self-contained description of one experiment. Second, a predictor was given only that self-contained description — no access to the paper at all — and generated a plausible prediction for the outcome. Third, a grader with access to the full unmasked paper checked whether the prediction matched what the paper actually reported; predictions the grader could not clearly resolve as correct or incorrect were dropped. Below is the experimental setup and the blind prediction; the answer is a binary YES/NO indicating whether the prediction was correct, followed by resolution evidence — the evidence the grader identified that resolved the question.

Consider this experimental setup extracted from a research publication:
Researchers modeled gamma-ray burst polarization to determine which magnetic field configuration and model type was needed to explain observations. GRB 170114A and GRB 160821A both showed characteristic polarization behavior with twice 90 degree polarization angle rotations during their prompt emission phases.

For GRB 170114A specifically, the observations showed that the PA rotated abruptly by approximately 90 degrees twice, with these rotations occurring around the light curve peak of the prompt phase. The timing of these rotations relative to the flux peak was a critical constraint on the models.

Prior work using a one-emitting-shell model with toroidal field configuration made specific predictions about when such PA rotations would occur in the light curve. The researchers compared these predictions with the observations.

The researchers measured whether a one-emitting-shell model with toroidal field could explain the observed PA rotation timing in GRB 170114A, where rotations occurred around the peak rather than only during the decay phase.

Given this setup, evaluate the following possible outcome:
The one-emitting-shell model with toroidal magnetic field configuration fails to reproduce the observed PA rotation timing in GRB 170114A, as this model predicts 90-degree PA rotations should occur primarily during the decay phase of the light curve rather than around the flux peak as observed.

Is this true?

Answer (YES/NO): YES